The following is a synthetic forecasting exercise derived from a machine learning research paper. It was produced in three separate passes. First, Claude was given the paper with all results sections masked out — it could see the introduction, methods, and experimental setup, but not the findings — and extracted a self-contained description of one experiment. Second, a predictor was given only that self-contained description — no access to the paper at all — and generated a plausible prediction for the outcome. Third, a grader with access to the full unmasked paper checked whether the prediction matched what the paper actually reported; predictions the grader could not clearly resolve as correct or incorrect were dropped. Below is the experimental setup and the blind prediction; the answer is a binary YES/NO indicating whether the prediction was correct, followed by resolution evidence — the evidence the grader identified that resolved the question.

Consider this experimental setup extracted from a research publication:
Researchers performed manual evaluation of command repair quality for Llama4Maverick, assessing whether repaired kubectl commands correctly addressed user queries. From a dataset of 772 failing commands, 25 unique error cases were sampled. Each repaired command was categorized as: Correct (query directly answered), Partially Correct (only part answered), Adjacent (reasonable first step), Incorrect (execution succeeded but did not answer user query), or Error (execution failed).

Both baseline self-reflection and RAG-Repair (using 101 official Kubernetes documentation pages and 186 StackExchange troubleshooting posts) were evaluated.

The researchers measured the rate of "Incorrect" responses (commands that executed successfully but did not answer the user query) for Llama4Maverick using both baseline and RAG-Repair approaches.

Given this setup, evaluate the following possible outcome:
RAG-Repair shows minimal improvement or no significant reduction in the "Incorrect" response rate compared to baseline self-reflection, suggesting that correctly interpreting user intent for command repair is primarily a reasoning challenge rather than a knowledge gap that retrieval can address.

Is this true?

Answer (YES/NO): YES